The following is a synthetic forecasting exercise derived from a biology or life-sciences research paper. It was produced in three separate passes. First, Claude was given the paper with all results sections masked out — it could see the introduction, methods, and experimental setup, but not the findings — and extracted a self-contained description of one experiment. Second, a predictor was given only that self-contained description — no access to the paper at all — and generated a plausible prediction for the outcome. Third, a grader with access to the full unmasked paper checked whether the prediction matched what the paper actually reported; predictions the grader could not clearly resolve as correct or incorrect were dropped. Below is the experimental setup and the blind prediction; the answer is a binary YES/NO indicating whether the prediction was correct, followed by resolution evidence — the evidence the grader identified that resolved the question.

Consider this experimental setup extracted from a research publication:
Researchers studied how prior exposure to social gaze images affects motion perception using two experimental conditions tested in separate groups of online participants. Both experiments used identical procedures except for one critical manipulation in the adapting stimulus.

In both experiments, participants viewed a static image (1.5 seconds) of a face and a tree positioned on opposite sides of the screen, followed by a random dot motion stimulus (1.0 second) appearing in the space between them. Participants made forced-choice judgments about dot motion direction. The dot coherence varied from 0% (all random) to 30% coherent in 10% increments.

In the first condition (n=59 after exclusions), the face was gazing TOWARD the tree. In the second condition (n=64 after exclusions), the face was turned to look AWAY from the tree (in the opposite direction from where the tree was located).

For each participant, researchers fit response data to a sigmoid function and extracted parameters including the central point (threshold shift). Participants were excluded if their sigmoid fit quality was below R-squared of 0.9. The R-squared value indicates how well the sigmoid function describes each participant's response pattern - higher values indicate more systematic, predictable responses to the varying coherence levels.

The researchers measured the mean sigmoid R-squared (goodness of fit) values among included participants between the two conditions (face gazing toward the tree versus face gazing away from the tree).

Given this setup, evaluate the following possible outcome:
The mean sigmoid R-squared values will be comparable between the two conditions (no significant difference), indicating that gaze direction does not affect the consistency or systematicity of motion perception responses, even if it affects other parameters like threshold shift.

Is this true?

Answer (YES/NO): YES